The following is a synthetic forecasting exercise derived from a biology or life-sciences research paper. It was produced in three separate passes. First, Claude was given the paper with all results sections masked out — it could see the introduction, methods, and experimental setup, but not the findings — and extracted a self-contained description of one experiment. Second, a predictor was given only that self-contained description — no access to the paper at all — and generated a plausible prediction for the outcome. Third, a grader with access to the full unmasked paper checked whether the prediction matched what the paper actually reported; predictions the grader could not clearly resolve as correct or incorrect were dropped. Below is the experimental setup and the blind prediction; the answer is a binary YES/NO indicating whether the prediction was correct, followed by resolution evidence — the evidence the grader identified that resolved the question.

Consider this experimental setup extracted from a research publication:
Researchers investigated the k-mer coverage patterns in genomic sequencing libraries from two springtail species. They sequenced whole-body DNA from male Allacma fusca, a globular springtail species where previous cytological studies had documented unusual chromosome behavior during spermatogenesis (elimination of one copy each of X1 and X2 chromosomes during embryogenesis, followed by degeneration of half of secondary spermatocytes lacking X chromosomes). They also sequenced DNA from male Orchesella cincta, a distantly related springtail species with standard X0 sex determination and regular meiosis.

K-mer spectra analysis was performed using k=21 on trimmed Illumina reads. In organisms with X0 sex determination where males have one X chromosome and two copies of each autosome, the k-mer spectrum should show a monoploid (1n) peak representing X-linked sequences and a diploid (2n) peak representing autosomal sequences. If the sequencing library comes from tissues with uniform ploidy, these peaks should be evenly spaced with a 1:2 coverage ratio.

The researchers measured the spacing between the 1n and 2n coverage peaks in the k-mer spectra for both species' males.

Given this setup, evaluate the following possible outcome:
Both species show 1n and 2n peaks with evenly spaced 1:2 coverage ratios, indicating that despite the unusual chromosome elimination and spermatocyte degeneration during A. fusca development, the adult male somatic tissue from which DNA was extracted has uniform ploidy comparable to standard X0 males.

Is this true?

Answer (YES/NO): NO